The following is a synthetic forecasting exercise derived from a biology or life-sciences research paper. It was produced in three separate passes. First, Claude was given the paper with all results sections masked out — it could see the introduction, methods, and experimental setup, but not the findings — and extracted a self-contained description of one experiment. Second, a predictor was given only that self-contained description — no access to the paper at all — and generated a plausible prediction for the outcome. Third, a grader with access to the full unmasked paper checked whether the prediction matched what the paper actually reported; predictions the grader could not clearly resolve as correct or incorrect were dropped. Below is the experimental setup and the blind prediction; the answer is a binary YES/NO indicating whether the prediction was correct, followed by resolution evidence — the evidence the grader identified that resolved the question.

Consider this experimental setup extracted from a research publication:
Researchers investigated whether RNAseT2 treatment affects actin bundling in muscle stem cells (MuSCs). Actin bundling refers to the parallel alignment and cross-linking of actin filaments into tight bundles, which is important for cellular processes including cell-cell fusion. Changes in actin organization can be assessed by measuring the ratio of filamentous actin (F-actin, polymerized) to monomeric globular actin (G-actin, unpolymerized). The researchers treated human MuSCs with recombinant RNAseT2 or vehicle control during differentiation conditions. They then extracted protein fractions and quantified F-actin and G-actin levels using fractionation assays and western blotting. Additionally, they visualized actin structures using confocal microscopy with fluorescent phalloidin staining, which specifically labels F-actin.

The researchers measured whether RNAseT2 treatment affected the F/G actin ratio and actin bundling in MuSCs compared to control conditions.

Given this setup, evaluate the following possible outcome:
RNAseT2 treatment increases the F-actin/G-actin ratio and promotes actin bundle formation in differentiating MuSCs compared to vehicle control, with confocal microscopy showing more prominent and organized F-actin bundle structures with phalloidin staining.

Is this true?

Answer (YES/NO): YES